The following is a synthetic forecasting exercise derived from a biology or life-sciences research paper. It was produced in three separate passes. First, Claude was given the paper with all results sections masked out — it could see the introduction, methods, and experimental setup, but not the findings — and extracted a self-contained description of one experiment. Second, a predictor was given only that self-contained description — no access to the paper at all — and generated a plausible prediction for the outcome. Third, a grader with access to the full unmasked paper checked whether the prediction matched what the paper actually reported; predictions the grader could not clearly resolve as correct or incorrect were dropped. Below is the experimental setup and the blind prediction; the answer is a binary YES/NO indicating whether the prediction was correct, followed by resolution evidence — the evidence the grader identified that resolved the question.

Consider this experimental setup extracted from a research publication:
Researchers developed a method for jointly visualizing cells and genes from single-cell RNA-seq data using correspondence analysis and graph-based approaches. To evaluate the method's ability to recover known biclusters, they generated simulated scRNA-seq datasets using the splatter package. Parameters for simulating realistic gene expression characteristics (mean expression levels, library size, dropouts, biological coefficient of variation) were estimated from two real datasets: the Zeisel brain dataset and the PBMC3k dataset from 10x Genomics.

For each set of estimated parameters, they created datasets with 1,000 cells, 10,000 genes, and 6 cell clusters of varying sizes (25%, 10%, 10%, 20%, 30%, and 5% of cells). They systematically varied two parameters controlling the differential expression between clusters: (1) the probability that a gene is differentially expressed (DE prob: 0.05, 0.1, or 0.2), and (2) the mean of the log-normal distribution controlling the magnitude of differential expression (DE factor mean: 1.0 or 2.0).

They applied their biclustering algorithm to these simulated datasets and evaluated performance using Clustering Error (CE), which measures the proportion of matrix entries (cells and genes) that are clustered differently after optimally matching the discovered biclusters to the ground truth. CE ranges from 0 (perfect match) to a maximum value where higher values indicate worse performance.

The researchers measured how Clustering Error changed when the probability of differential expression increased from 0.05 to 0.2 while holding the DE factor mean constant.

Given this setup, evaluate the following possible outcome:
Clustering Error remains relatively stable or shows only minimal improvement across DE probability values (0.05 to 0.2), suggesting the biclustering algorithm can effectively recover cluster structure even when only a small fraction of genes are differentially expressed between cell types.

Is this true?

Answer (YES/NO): NO